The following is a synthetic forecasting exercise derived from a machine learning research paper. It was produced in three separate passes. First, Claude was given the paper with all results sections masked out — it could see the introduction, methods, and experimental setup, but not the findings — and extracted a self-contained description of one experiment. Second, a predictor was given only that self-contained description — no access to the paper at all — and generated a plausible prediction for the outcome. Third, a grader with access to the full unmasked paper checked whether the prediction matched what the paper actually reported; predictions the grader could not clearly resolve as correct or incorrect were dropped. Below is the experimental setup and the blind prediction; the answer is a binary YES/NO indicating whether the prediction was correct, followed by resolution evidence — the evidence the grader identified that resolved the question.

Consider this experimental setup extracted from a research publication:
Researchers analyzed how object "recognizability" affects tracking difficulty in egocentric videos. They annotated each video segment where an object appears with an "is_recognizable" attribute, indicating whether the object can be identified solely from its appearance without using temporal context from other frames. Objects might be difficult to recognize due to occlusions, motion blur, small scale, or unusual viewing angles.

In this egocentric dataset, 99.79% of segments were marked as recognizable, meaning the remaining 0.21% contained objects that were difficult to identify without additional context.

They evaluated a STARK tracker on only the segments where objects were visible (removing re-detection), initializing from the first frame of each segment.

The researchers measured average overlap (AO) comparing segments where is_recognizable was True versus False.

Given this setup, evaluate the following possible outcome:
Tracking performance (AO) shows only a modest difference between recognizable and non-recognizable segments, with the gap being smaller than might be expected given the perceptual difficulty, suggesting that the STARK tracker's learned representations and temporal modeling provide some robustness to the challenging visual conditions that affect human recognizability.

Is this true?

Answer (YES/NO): NO